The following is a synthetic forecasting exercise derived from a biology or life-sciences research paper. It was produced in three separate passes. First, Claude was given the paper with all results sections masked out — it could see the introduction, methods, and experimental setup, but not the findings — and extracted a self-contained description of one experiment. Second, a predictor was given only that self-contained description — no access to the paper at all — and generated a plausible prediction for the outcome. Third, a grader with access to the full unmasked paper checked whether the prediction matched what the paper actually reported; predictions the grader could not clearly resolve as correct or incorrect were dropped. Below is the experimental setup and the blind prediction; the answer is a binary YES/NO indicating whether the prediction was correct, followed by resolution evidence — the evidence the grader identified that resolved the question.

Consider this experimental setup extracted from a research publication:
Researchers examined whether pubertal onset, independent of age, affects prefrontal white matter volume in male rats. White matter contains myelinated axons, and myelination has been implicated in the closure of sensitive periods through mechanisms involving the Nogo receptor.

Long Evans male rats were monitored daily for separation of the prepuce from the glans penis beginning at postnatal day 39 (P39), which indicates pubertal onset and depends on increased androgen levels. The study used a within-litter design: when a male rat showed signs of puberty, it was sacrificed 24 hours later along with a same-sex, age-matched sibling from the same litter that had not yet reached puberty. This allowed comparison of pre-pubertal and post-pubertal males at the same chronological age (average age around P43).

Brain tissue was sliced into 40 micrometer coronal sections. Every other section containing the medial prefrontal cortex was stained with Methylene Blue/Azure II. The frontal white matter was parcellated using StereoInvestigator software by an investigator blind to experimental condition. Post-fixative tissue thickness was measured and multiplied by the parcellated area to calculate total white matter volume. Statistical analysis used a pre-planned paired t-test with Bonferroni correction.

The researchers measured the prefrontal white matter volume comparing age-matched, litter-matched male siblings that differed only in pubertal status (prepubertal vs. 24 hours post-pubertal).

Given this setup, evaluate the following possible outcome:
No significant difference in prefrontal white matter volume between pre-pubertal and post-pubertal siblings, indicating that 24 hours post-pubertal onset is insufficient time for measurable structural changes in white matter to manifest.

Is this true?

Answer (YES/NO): YES